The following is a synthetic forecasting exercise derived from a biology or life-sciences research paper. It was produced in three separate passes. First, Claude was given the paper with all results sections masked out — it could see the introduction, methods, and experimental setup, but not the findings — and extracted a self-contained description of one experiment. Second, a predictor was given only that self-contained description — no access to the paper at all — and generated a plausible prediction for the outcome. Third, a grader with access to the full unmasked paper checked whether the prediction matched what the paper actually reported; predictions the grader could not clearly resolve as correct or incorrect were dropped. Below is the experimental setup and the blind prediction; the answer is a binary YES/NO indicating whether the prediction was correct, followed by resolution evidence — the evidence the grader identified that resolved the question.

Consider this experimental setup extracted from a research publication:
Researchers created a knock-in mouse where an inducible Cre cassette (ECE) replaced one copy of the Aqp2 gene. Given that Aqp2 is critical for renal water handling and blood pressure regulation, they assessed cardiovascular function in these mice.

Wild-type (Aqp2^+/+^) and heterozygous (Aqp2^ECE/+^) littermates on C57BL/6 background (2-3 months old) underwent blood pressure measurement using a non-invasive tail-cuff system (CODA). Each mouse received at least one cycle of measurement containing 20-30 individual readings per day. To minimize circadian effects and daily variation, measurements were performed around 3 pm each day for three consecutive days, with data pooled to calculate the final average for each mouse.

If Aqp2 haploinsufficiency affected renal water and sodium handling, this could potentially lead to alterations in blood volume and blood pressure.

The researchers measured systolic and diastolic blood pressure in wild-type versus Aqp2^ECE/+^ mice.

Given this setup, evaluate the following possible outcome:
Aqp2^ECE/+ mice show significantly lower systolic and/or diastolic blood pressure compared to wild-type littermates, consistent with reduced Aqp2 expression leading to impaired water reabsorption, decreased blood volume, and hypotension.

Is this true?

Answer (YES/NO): NO